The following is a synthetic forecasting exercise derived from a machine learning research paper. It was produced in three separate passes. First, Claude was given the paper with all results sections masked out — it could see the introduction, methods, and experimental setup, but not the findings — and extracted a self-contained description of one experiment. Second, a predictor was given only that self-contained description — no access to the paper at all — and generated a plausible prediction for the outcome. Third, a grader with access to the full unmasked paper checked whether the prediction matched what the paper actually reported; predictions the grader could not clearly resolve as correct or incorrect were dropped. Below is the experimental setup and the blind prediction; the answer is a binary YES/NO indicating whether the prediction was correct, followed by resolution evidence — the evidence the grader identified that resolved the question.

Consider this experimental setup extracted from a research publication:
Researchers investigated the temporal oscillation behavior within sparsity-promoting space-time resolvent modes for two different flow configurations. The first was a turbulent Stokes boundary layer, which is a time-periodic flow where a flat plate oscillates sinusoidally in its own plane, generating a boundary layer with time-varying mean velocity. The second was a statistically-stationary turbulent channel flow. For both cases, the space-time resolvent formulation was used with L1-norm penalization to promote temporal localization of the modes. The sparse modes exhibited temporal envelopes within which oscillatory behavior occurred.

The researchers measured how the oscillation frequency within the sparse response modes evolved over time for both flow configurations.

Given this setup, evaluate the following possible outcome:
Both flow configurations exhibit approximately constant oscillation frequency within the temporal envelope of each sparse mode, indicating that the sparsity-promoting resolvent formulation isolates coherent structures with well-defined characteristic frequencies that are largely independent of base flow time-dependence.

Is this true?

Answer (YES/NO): NO